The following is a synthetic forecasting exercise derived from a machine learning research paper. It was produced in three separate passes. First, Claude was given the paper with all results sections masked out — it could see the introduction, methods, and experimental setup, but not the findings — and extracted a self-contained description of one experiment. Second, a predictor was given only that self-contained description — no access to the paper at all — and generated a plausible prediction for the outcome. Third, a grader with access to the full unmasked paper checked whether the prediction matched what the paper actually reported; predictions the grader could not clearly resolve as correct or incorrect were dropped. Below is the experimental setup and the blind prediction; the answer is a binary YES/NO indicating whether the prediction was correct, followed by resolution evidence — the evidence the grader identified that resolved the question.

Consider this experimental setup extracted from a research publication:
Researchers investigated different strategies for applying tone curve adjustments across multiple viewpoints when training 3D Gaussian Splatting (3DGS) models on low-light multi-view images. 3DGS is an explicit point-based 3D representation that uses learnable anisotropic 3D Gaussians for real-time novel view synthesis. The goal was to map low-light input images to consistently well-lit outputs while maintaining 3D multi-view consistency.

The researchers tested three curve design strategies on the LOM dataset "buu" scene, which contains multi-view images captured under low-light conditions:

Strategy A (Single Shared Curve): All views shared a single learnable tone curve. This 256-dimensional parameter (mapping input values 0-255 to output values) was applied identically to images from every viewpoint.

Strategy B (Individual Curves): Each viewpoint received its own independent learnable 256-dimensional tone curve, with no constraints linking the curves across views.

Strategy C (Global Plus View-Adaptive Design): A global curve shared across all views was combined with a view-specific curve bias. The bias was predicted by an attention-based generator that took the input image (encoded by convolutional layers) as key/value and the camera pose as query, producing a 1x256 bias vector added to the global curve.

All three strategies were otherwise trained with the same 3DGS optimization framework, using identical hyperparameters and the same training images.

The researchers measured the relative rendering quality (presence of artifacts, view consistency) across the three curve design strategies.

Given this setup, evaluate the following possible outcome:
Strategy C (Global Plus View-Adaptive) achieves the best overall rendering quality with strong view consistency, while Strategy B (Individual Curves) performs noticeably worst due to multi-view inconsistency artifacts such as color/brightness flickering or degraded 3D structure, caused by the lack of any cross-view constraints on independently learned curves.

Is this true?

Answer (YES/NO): YES